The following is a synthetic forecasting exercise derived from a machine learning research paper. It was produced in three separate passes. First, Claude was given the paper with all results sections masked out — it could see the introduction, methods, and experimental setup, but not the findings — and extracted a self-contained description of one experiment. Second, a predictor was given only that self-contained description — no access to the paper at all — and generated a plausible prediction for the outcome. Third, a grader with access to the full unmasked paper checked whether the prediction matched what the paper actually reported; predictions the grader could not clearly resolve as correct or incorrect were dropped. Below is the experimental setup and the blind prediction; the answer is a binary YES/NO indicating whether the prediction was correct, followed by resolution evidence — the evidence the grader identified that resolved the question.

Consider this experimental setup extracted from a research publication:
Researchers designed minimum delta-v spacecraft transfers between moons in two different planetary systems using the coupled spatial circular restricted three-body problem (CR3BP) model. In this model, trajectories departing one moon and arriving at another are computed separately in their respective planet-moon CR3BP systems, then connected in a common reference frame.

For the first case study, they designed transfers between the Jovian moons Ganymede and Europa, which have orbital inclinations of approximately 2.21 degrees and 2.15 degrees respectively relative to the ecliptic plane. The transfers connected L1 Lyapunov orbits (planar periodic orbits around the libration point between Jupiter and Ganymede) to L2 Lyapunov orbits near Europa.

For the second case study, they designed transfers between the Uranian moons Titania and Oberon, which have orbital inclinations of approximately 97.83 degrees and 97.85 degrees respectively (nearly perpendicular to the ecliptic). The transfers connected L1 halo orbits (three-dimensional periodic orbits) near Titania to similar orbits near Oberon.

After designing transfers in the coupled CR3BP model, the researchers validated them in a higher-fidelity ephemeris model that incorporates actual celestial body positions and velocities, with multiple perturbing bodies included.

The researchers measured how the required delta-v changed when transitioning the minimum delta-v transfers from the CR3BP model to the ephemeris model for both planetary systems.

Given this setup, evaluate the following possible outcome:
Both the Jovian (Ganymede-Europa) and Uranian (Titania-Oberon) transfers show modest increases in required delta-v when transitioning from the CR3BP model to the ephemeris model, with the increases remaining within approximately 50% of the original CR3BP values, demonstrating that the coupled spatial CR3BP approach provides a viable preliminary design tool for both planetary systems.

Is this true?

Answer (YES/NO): NO